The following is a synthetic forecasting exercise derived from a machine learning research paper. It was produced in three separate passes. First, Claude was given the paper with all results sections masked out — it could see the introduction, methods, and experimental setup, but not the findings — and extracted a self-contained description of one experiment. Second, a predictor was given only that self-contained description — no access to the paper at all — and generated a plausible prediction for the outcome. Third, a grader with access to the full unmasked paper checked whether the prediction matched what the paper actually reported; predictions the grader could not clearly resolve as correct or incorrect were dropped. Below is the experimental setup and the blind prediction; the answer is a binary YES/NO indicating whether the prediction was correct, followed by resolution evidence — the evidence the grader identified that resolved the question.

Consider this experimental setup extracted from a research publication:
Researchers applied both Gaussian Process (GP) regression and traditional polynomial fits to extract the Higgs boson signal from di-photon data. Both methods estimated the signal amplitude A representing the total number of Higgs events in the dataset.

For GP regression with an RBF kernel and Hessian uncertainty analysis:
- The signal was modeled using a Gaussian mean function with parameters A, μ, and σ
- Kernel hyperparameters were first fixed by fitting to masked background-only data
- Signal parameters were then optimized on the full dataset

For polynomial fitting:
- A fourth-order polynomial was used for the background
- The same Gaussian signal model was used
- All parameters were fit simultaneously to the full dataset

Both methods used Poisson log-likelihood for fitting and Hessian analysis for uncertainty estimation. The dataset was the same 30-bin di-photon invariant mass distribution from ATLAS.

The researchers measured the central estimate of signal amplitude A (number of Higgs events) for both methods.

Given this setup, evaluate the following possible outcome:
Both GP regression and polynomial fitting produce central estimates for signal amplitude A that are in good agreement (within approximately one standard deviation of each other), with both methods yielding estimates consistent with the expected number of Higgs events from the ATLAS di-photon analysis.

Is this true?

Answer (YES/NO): YES